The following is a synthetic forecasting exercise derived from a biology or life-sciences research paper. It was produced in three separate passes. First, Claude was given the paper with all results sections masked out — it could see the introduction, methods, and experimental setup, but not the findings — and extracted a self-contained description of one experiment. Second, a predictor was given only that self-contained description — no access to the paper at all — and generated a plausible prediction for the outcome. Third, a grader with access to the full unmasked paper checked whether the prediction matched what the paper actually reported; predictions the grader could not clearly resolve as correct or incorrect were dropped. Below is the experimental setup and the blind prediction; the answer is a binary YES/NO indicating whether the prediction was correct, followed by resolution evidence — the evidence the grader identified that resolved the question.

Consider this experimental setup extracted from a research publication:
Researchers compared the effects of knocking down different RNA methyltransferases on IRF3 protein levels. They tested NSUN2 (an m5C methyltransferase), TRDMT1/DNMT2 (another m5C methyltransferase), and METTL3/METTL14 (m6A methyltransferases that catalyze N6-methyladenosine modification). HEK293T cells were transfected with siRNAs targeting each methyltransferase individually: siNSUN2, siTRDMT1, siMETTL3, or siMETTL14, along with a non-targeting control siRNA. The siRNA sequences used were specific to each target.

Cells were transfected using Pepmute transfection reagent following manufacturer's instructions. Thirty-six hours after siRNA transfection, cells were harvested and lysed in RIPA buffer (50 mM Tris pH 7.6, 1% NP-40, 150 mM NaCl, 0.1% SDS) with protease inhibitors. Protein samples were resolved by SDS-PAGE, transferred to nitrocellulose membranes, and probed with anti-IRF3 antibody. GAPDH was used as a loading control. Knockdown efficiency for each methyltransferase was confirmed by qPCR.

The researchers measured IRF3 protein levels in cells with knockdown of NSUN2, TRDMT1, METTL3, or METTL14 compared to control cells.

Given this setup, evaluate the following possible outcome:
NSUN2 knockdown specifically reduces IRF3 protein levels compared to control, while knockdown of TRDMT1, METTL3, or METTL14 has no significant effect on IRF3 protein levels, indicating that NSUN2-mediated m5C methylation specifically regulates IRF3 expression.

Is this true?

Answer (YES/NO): NO